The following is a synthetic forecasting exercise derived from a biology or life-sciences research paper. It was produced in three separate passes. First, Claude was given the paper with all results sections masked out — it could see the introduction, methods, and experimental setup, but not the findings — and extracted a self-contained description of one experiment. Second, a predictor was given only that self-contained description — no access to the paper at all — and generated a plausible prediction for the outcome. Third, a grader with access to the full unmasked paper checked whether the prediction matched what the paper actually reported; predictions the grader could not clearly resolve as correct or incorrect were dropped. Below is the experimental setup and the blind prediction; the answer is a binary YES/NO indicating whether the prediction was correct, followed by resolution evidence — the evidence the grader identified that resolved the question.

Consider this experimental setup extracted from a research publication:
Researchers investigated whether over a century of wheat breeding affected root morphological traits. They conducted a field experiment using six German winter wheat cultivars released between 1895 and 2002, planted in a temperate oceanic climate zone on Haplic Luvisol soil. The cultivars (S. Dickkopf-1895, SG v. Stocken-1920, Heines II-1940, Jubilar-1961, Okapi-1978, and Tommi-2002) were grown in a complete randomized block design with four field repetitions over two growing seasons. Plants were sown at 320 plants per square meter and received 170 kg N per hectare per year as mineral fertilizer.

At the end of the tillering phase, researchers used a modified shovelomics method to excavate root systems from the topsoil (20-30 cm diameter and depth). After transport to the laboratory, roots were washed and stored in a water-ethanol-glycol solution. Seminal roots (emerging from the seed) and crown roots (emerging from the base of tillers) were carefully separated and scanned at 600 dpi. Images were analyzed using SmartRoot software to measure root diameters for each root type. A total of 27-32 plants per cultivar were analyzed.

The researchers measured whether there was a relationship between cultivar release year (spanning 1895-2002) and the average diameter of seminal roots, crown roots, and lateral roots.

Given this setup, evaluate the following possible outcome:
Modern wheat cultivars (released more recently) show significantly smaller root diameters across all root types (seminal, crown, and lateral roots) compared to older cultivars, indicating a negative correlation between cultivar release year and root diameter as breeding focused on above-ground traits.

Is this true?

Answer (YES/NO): NO